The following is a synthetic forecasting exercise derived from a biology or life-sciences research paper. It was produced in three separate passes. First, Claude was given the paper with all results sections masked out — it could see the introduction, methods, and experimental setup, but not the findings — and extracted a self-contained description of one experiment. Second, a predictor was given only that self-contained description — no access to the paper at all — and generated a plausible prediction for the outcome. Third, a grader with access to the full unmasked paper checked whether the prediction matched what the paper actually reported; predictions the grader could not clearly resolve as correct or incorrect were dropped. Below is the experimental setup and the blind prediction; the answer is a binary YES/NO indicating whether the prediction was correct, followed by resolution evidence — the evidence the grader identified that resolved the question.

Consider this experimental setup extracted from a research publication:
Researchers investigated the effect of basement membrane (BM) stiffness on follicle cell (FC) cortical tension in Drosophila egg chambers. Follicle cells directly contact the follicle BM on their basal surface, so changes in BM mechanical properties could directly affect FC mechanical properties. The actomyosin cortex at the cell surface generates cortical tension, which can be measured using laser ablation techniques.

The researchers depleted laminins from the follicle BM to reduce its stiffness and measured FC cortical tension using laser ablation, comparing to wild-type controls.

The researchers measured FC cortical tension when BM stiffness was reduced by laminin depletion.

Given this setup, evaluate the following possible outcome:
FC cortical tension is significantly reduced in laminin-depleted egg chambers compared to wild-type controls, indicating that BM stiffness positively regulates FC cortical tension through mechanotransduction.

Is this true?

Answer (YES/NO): YES